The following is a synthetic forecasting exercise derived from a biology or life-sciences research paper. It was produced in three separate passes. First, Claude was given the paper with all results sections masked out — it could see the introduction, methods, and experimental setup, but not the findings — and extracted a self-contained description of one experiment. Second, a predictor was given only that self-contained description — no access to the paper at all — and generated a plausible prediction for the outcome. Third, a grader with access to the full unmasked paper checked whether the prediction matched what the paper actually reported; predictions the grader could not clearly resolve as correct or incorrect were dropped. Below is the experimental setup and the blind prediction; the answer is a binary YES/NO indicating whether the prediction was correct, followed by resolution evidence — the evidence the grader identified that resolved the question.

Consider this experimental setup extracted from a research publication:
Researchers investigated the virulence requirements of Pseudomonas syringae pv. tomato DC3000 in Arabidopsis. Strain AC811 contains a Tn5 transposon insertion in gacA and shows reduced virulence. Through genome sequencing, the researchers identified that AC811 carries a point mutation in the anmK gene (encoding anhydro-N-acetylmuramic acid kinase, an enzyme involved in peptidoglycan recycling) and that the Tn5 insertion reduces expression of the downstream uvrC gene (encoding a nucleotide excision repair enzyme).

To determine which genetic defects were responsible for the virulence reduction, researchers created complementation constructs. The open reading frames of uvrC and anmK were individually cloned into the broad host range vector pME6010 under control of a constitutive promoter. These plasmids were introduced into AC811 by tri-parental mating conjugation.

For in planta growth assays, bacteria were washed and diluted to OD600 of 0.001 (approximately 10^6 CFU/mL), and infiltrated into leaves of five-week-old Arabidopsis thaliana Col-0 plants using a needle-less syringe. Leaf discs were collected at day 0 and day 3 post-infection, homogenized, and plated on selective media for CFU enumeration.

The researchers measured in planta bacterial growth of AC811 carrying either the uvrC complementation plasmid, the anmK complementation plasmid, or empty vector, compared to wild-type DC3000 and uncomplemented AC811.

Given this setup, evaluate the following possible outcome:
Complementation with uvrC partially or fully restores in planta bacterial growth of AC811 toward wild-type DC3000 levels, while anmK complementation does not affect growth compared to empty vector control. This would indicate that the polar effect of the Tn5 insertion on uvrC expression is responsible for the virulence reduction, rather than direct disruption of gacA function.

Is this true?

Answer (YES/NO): NO